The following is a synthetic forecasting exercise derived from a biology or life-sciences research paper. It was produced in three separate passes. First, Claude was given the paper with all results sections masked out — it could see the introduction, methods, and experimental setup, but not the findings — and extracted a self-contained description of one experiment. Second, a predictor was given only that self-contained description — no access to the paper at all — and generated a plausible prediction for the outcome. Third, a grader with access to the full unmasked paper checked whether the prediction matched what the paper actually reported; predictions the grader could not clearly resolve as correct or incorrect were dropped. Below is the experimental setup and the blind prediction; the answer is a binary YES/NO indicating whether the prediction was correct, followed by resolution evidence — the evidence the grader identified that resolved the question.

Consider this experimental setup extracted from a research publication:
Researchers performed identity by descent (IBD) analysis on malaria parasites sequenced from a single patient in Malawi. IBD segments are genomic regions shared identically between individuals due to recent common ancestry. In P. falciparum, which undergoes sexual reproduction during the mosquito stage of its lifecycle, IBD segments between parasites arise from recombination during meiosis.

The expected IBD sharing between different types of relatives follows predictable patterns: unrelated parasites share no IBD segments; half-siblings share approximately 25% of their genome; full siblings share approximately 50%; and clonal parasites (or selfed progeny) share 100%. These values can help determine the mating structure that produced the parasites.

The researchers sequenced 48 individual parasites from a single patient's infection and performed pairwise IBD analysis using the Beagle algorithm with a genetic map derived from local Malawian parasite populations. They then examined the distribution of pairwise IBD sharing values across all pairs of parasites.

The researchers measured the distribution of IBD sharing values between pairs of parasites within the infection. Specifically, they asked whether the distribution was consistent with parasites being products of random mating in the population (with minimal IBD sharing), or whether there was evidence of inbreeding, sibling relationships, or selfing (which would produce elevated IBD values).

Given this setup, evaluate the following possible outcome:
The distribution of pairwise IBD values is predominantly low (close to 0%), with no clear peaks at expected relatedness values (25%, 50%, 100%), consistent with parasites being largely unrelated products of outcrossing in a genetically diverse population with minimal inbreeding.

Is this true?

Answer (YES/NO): NO